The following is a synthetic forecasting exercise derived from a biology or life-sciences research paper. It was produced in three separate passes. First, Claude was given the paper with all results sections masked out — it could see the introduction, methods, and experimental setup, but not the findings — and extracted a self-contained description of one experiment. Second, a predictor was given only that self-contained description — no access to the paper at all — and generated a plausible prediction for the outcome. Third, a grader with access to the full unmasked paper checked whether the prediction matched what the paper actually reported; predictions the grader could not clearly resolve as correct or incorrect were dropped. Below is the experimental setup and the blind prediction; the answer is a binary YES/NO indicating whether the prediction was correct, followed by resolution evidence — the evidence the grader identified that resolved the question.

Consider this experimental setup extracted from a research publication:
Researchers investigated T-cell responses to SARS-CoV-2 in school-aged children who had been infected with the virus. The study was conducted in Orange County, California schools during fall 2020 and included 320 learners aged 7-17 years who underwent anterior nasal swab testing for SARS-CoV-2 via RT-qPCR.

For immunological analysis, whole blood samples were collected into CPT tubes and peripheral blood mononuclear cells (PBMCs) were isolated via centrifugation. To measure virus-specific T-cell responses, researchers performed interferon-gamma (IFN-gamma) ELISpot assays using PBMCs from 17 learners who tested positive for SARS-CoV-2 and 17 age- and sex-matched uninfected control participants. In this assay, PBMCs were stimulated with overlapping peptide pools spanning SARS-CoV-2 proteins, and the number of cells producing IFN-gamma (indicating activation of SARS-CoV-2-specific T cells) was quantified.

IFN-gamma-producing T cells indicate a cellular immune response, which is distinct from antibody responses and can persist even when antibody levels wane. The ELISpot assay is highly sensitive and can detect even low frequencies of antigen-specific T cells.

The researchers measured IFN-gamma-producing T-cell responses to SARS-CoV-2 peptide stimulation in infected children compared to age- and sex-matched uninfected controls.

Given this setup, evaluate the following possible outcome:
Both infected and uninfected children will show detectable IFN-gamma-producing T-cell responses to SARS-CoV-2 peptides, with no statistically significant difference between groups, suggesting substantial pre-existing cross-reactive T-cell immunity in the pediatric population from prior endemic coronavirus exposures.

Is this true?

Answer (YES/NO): NO